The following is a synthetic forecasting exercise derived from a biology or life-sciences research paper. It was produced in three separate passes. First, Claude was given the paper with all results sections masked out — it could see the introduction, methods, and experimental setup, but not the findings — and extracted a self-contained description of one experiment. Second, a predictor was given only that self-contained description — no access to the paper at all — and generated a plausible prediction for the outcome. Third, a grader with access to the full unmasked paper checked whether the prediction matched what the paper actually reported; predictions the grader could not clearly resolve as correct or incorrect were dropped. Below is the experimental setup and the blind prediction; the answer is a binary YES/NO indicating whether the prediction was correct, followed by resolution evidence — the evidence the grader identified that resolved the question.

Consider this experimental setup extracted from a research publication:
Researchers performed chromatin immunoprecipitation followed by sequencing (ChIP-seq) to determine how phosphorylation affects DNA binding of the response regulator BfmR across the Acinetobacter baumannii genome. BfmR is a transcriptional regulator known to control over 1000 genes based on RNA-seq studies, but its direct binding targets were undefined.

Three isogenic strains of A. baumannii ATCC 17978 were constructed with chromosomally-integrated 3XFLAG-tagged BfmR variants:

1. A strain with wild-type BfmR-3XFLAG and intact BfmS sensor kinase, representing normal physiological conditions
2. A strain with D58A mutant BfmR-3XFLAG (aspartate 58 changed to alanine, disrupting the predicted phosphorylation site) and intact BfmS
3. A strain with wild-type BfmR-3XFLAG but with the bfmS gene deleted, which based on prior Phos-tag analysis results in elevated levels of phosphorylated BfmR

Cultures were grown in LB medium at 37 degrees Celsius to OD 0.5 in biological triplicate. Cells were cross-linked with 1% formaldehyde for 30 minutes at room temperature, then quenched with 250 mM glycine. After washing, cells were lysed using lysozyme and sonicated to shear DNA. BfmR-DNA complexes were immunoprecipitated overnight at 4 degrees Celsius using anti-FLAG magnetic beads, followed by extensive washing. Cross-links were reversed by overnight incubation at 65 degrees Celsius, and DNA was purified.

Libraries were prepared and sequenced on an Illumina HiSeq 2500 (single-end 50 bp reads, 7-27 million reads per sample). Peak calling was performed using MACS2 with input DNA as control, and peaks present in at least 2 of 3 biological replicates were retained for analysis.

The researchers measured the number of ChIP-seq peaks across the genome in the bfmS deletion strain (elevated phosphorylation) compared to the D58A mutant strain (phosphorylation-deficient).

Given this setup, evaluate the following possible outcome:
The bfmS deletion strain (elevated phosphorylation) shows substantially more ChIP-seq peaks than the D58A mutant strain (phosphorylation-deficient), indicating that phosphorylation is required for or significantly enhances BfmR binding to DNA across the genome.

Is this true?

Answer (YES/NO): YES